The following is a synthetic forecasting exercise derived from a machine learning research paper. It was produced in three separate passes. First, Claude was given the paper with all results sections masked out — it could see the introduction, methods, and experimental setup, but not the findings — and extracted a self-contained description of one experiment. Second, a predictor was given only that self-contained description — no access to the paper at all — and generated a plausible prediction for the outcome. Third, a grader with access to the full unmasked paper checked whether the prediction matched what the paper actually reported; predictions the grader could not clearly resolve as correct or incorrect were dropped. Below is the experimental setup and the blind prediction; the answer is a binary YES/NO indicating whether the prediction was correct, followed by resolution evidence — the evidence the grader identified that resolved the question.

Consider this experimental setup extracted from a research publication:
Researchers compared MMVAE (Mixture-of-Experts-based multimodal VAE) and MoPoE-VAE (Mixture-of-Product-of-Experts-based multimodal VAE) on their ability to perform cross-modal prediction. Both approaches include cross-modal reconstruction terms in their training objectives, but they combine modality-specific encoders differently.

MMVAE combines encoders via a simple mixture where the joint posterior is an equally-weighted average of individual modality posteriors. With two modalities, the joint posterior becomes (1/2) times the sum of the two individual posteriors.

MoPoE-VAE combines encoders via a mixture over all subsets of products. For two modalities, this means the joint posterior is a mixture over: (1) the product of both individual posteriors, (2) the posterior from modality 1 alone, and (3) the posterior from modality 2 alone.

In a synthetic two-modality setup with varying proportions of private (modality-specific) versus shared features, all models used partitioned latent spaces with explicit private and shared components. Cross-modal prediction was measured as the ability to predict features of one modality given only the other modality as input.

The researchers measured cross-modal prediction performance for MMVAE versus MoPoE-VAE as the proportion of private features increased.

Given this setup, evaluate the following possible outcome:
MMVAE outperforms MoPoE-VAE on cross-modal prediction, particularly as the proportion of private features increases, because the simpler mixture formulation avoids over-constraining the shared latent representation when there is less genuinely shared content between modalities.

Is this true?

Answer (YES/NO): NO